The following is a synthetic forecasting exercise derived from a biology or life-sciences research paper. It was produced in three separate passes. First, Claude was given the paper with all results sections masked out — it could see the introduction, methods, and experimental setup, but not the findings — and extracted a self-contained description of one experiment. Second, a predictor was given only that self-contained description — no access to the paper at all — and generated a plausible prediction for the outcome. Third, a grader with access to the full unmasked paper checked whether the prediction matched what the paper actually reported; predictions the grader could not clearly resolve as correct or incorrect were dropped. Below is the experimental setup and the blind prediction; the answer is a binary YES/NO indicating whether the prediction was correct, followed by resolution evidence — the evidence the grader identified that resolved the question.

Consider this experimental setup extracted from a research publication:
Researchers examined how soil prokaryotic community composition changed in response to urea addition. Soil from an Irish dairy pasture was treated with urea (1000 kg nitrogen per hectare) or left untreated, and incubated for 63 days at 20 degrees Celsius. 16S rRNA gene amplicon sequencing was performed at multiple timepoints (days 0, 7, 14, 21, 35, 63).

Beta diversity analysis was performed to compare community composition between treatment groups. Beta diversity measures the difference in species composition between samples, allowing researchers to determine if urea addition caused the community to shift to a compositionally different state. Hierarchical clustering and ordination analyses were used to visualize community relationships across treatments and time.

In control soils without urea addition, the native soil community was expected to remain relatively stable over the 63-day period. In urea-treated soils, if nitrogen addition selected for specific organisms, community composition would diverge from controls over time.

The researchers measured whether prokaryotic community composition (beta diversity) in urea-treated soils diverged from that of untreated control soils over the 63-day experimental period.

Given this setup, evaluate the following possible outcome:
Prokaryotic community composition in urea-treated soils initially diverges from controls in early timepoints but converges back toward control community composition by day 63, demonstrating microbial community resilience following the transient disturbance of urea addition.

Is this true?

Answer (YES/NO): NO